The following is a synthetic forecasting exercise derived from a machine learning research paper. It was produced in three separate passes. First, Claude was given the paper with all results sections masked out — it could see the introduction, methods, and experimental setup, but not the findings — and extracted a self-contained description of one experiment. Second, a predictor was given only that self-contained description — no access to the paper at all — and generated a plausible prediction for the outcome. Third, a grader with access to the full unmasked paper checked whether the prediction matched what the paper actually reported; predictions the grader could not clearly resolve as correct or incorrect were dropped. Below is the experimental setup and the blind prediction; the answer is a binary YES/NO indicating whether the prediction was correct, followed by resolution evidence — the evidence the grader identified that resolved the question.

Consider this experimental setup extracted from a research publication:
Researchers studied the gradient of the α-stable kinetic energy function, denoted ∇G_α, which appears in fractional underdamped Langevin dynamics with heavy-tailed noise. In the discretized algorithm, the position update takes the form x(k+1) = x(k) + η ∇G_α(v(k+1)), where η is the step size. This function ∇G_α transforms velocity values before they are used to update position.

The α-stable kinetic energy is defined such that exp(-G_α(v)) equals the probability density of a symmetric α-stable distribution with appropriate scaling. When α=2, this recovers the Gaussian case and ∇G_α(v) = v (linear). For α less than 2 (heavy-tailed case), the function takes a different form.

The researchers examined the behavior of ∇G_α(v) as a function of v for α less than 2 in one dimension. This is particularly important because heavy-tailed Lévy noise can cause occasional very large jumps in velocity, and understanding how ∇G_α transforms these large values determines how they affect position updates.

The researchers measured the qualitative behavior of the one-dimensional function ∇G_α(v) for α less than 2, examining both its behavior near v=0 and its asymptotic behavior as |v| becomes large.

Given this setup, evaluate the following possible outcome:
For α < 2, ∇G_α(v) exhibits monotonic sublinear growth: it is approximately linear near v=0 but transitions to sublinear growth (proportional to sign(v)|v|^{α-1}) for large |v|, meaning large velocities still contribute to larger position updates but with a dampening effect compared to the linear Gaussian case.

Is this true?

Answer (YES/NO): NO